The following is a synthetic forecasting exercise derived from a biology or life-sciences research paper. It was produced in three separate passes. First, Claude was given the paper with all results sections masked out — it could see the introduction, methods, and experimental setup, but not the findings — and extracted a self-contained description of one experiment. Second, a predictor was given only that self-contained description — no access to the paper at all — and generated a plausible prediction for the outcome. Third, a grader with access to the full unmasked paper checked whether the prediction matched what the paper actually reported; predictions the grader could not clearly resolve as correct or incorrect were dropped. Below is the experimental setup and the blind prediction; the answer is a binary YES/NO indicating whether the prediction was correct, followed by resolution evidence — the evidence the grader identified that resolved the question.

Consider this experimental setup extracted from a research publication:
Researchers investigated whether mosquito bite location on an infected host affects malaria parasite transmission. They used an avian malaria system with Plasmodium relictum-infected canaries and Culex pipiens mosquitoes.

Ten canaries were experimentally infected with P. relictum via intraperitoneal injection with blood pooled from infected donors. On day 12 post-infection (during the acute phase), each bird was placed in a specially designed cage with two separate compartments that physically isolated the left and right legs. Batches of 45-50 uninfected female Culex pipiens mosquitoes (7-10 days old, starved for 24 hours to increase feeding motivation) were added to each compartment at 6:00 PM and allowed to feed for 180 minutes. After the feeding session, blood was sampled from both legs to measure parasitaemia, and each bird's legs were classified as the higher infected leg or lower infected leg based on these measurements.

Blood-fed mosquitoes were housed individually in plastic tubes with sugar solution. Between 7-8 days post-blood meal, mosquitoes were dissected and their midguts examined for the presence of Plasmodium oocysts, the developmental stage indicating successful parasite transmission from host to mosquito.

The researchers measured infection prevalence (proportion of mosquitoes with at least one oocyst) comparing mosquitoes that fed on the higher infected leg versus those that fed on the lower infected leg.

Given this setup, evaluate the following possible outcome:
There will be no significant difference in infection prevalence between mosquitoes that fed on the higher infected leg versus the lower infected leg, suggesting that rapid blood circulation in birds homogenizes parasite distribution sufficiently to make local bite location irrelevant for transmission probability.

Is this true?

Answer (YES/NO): NO